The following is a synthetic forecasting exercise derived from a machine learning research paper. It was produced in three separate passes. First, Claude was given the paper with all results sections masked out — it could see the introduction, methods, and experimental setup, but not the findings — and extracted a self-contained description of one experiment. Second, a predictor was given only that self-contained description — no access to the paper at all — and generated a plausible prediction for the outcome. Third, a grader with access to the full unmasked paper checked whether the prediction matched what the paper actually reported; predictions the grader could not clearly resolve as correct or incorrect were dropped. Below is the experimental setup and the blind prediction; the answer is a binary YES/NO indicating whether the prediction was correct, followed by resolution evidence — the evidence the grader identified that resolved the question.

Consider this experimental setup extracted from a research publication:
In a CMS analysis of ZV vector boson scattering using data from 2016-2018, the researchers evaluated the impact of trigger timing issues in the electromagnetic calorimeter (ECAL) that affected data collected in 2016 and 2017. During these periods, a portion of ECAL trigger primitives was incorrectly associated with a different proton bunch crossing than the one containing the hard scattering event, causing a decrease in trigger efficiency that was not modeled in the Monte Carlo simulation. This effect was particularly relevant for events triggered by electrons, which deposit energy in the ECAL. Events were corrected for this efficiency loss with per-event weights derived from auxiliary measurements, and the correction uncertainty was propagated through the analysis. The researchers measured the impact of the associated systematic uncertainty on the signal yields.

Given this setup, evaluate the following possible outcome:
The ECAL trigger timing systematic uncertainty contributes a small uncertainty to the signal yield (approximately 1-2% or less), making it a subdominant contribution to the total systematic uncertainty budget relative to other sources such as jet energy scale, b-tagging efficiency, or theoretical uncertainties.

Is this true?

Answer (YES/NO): YES